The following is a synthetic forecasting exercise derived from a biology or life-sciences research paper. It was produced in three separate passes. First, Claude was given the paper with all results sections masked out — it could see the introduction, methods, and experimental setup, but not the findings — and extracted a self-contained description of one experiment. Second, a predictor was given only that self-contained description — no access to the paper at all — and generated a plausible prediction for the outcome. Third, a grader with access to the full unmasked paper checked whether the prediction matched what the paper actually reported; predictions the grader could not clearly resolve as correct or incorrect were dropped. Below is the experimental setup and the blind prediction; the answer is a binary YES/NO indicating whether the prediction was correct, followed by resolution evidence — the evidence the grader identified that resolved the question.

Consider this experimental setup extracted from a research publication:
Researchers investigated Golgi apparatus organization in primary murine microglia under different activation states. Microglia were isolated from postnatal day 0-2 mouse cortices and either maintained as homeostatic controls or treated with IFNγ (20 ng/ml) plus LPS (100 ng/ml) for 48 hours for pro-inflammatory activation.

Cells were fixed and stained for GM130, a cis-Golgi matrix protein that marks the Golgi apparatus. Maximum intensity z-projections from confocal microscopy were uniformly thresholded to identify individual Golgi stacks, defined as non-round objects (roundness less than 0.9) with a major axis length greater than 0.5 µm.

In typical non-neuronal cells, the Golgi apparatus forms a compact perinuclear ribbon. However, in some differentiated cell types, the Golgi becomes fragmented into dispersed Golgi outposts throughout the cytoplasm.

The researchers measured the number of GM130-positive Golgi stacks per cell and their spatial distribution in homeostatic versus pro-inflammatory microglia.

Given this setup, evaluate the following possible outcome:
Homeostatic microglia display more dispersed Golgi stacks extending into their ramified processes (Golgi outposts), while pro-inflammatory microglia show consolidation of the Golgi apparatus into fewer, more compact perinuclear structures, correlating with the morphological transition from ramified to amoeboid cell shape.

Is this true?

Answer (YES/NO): YES